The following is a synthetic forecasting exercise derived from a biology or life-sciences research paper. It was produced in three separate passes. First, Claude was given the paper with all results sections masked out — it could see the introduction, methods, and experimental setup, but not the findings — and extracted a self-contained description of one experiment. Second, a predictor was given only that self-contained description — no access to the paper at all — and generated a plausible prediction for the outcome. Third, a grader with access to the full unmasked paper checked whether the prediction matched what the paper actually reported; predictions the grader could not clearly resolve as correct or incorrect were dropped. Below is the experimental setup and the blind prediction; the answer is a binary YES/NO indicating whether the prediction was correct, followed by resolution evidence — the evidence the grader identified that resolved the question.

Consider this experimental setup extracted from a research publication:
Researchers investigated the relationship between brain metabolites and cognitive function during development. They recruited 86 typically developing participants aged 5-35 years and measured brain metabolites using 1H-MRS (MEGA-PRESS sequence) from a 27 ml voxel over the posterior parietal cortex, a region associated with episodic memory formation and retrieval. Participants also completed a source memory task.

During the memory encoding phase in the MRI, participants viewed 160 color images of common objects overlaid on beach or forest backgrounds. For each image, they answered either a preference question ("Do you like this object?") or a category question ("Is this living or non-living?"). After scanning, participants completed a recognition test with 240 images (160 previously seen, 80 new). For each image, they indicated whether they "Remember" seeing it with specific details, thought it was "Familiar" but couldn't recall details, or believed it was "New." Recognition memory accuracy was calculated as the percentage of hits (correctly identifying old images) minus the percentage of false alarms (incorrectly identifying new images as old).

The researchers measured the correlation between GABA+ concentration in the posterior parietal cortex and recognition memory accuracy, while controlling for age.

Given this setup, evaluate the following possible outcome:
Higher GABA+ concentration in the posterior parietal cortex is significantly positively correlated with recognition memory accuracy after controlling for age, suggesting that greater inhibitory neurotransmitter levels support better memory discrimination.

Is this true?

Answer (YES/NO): YES